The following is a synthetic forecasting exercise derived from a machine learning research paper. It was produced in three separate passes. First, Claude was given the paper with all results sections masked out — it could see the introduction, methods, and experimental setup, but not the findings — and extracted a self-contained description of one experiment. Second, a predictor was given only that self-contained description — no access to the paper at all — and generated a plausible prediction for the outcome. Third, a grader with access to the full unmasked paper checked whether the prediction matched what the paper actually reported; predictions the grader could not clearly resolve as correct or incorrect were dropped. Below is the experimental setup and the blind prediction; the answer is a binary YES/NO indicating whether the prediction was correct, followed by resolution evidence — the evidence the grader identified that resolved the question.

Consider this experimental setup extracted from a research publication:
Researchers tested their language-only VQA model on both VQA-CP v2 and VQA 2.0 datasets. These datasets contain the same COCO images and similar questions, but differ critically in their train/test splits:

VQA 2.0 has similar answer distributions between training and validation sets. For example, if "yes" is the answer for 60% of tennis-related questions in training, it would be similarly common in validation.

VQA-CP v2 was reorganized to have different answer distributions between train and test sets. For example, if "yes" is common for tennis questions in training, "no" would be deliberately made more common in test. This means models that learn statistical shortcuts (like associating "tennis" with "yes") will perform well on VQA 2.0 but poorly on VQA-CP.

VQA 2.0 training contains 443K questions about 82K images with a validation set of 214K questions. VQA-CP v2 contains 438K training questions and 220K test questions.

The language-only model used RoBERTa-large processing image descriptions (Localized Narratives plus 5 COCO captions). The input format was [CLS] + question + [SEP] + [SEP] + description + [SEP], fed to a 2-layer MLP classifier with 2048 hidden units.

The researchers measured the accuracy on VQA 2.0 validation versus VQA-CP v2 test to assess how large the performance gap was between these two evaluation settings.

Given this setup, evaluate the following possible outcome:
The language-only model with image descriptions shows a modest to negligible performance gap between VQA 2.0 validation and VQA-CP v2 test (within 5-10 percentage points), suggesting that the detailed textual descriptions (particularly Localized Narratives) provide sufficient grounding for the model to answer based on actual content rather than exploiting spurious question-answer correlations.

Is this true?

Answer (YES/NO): NO